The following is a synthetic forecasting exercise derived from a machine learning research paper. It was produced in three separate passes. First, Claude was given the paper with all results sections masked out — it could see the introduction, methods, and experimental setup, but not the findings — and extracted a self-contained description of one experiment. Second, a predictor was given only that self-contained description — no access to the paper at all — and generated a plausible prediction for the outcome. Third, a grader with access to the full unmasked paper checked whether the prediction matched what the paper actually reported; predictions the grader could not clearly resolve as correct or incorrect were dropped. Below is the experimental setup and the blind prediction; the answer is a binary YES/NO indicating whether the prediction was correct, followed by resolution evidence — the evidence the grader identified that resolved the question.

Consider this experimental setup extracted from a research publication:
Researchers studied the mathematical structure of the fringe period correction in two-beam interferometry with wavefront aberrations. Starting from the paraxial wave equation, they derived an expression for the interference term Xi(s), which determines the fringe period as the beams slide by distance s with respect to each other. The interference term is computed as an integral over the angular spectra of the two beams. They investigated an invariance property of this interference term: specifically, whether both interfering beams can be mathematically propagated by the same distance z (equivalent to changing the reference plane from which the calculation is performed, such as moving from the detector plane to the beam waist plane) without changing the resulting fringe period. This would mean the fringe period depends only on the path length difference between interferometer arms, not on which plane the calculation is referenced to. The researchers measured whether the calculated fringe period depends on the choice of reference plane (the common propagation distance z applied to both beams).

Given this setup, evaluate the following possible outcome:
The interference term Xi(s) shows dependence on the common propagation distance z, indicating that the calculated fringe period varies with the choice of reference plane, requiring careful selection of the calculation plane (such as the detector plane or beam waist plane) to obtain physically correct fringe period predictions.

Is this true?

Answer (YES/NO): NO